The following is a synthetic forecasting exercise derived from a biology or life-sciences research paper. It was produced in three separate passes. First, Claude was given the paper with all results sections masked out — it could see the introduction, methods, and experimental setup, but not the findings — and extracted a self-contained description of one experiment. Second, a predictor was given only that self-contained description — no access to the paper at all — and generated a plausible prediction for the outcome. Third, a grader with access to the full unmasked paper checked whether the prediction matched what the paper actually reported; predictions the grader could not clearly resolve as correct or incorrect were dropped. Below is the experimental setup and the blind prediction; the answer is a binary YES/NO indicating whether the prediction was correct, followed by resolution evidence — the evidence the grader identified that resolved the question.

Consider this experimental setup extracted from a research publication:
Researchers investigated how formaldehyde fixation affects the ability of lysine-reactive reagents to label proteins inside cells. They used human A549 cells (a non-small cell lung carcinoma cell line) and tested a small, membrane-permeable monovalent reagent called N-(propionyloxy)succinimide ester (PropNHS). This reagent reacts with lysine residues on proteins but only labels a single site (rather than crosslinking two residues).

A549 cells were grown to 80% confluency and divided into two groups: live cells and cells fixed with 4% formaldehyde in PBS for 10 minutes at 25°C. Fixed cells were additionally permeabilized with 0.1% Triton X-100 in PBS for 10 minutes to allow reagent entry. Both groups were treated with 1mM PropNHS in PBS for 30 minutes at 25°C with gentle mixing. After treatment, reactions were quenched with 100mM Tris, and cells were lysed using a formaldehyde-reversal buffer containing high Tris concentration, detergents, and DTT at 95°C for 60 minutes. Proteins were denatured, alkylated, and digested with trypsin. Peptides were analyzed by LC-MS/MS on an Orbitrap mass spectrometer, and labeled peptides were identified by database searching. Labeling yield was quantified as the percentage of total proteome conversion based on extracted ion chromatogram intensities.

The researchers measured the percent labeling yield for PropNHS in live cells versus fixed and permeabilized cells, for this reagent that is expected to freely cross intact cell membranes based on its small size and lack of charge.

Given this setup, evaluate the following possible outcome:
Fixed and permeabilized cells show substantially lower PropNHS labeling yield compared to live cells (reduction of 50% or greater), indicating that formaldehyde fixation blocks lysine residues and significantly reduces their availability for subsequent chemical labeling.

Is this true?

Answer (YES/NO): NO